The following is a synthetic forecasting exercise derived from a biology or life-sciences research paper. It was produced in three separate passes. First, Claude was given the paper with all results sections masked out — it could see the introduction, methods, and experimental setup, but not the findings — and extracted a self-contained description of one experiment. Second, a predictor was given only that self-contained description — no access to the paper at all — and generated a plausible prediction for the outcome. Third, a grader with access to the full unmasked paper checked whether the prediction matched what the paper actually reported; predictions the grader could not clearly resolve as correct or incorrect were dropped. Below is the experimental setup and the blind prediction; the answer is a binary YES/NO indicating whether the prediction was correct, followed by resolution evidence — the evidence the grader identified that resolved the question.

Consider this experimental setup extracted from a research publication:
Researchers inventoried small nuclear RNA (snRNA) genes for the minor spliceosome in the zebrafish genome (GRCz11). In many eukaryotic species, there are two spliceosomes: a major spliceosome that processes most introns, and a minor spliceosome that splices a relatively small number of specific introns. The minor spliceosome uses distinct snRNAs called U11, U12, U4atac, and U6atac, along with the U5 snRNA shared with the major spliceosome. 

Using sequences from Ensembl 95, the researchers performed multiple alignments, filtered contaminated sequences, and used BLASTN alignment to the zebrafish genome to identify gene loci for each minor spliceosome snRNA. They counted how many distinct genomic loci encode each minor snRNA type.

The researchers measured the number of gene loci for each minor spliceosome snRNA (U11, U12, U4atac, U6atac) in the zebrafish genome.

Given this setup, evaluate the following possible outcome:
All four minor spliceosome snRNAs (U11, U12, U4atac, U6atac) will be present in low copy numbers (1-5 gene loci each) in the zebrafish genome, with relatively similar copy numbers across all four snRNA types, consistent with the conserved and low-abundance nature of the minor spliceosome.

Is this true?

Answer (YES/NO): YES